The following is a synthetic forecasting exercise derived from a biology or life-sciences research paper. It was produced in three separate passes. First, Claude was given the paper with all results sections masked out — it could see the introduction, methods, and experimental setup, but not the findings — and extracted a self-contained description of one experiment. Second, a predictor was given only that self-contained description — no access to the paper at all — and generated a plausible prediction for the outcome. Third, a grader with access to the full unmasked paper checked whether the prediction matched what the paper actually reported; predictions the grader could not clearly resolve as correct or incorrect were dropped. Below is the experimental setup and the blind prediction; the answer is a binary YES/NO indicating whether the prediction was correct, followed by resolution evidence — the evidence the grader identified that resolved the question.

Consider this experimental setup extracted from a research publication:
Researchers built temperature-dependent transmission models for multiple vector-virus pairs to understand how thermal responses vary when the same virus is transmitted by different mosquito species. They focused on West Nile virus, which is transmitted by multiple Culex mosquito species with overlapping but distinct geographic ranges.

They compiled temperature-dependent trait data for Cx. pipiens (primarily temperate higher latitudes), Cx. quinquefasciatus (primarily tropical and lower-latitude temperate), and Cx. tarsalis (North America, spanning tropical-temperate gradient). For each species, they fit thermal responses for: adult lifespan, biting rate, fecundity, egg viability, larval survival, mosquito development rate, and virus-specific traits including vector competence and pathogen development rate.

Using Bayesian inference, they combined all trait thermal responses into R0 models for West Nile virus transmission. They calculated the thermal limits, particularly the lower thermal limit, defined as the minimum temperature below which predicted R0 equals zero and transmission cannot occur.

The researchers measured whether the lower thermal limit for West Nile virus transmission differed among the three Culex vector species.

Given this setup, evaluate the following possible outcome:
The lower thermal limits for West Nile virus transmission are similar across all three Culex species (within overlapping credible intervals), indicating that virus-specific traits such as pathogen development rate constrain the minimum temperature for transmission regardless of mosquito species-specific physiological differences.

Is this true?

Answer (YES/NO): NO